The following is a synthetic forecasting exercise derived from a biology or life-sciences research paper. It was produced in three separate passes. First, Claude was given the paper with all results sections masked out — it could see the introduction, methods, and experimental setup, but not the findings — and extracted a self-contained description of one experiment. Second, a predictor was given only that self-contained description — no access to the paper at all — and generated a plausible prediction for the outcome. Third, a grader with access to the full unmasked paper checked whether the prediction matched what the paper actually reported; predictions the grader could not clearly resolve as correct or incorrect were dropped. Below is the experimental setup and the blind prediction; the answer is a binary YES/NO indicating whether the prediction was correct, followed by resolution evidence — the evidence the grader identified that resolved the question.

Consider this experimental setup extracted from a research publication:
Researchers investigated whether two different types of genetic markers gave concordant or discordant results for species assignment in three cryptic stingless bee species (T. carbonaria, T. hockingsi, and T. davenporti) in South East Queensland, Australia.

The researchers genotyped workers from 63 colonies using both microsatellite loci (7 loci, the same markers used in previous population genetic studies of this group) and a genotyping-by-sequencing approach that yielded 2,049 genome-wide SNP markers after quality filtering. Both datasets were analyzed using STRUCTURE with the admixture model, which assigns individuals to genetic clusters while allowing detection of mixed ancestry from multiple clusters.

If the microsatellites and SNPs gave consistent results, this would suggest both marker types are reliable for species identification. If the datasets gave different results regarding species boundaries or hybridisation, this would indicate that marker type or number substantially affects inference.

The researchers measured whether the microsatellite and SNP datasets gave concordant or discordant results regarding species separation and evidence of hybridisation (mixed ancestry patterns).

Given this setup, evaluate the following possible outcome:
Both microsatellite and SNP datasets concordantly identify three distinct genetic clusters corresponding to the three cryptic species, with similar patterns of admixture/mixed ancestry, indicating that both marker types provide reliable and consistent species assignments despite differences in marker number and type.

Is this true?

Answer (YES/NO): NO